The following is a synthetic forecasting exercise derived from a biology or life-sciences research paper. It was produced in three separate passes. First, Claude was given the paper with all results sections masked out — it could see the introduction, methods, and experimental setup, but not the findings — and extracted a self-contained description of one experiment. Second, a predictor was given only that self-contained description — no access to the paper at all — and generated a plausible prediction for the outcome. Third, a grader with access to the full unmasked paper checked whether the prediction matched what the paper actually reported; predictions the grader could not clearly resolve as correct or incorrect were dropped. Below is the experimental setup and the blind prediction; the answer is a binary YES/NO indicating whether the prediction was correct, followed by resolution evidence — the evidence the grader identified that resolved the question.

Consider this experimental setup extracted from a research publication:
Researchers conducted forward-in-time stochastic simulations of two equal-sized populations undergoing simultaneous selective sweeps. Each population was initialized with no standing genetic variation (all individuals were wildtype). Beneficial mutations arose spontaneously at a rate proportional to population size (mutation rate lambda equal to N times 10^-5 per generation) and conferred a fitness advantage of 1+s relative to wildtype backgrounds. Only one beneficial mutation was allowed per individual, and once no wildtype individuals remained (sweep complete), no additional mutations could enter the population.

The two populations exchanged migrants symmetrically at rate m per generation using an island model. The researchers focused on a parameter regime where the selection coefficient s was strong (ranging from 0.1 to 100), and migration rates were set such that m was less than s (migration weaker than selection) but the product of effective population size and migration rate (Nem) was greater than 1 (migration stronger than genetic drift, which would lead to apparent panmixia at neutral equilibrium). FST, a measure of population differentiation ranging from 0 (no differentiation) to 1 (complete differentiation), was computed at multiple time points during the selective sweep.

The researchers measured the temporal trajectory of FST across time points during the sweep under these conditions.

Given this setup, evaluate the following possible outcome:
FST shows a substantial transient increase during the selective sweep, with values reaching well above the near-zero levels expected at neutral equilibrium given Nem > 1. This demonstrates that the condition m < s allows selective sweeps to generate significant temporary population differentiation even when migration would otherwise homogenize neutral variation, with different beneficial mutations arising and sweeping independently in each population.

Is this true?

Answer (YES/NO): YES